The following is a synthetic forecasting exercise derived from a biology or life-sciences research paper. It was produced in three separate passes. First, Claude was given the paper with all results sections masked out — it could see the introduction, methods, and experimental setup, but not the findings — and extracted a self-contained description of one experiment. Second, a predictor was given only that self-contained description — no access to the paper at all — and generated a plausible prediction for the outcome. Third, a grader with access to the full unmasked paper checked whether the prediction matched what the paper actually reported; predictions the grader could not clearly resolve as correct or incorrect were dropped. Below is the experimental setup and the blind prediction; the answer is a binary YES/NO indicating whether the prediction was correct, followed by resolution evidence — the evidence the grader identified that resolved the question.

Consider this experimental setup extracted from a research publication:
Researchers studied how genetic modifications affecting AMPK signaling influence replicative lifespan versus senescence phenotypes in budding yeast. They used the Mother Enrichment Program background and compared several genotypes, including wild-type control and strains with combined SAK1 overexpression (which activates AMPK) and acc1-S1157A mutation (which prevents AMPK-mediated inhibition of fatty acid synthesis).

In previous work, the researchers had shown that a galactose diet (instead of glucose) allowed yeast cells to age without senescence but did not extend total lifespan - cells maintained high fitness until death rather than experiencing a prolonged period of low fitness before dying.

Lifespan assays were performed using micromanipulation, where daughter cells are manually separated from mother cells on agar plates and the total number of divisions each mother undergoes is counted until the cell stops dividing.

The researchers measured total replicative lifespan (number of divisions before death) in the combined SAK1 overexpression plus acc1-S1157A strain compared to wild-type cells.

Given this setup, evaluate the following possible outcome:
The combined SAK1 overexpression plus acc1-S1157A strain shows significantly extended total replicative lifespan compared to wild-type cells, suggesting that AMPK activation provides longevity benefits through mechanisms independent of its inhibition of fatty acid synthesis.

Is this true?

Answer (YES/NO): NO